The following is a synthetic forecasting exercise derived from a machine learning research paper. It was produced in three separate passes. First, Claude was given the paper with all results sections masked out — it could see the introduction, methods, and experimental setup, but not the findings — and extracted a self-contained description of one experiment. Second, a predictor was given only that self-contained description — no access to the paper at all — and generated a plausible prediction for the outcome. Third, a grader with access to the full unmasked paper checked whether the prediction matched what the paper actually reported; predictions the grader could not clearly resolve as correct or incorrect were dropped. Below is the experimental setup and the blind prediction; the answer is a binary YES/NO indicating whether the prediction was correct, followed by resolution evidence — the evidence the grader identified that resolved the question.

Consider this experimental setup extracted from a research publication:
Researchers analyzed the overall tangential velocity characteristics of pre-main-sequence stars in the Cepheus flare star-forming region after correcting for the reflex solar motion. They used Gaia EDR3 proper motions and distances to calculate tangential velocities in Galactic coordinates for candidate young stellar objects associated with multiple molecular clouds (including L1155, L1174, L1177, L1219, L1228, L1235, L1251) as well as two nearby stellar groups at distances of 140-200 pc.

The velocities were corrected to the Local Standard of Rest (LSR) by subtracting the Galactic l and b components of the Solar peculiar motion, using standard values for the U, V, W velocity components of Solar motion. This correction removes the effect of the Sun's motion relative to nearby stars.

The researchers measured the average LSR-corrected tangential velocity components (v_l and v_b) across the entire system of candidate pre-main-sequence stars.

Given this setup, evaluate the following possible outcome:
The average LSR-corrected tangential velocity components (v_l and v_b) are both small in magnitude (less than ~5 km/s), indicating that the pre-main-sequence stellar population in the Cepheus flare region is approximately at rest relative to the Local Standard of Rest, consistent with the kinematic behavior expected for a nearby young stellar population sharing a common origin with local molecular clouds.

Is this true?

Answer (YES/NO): NO